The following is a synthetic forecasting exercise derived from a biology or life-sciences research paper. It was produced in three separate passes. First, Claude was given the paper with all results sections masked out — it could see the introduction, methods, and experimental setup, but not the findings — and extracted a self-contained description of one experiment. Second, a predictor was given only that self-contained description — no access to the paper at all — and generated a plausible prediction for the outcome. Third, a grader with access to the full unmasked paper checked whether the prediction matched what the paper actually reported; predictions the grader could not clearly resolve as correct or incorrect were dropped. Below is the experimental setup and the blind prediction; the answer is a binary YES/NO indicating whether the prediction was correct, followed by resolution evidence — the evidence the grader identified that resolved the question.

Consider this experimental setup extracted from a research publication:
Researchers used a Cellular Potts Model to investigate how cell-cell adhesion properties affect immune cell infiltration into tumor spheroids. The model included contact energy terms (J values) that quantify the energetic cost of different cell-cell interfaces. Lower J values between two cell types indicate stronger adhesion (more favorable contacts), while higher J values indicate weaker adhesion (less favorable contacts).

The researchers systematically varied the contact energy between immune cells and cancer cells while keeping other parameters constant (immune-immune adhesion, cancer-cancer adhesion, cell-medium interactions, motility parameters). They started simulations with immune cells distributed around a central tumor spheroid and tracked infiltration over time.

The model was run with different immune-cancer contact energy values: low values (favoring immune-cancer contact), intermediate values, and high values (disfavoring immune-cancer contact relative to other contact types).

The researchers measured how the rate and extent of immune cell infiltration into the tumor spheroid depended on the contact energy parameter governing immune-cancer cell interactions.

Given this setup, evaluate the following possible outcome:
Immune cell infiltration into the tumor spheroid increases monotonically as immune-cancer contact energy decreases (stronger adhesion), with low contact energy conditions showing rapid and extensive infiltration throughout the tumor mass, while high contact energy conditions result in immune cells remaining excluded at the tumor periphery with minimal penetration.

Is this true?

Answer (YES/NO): YES